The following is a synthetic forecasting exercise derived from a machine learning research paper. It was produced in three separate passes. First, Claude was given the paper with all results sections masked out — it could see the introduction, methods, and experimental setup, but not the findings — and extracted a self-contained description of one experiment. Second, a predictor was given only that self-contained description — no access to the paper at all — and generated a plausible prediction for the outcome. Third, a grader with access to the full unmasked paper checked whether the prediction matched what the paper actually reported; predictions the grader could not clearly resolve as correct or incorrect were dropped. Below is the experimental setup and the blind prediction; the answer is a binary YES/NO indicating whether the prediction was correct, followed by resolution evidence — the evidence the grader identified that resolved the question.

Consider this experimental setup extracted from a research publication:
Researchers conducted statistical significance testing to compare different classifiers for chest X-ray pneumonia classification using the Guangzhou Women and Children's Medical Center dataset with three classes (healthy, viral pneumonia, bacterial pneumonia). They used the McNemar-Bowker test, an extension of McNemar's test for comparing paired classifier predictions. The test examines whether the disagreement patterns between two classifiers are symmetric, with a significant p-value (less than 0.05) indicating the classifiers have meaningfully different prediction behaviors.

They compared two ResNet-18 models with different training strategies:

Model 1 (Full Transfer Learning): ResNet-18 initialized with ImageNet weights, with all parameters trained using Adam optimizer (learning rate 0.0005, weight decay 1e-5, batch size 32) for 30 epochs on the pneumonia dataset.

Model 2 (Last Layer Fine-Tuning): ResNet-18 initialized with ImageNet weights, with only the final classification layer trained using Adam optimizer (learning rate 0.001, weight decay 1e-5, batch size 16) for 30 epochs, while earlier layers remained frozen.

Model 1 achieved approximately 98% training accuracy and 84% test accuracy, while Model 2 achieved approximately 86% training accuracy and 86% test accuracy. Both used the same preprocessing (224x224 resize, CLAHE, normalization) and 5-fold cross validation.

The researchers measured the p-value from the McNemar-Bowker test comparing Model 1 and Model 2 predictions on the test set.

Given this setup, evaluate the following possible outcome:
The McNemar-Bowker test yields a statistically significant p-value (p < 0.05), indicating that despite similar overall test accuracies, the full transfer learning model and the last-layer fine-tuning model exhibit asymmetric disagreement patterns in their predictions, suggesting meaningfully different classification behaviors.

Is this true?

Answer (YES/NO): NO